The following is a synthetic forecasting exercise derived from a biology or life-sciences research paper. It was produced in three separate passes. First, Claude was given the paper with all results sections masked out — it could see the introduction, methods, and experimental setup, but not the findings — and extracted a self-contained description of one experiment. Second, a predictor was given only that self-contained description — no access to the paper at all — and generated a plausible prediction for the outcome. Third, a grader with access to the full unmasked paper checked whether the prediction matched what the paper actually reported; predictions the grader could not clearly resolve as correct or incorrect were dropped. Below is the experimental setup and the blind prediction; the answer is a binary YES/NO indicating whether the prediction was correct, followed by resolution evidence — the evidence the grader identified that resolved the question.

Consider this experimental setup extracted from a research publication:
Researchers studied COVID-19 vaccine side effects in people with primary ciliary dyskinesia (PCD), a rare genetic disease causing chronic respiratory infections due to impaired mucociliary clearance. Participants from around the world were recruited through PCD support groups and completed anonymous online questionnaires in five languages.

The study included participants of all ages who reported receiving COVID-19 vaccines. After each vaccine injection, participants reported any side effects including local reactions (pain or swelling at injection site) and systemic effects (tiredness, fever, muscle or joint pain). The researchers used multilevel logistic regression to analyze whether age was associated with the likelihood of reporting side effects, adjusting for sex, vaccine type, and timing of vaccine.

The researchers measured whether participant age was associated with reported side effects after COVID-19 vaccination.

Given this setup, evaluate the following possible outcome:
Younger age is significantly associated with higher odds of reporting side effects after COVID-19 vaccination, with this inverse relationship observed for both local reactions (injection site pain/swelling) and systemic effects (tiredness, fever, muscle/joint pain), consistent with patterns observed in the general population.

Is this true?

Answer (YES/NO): NO